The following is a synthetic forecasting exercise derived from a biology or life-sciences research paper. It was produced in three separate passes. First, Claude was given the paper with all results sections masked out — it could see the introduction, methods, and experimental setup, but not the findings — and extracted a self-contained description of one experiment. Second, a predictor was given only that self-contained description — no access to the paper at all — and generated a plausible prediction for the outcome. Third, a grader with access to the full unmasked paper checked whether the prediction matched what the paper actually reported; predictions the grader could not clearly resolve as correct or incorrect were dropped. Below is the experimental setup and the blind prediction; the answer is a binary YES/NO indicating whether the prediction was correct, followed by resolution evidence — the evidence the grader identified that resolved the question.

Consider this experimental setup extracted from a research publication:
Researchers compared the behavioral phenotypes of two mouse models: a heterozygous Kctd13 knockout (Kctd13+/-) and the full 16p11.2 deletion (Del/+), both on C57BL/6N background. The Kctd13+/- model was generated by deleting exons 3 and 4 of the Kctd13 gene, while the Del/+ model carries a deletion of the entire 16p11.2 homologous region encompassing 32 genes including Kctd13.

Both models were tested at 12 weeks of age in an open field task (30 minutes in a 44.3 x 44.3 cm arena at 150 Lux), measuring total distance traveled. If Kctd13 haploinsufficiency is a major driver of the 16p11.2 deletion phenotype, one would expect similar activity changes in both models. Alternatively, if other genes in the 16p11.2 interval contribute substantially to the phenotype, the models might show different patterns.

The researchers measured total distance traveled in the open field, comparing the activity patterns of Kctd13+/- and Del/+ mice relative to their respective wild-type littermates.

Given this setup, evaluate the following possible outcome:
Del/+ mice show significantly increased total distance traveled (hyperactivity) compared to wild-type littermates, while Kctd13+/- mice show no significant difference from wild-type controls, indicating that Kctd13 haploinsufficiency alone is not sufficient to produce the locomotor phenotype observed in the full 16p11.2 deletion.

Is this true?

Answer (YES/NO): YES